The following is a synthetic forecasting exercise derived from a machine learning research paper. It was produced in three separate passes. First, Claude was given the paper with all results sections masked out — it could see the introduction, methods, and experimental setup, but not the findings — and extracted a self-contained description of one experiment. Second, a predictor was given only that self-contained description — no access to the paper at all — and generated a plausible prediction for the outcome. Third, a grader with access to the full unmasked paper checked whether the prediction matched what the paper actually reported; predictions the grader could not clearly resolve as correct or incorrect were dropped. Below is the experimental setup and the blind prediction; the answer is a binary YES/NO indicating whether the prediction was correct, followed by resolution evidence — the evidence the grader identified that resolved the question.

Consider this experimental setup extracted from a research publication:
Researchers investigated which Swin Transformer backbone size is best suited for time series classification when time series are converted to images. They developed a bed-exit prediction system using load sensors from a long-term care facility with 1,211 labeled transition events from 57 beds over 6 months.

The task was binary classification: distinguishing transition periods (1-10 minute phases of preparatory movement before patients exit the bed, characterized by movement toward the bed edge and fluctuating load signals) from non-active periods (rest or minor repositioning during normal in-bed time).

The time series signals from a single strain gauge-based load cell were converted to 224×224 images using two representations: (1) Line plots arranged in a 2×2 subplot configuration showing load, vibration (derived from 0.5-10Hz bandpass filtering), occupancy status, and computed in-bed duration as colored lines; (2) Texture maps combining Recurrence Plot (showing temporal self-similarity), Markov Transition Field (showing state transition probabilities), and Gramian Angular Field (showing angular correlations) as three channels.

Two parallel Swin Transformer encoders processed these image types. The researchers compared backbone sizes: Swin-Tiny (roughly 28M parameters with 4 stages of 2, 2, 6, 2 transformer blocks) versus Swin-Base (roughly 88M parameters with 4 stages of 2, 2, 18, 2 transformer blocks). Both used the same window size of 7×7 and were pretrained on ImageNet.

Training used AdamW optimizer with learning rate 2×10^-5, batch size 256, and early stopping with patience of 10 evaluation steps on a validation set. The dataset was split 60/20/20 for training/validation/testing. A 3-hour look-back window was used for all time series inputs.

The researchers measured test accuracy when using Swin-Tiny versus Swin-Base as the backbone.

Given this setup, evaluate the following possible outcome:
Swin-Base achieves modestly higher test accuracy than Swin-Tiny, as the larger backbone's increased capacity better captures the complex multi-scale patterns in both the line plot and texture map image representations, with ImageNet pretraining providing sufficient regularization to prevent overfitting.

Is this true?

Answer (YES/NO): NO